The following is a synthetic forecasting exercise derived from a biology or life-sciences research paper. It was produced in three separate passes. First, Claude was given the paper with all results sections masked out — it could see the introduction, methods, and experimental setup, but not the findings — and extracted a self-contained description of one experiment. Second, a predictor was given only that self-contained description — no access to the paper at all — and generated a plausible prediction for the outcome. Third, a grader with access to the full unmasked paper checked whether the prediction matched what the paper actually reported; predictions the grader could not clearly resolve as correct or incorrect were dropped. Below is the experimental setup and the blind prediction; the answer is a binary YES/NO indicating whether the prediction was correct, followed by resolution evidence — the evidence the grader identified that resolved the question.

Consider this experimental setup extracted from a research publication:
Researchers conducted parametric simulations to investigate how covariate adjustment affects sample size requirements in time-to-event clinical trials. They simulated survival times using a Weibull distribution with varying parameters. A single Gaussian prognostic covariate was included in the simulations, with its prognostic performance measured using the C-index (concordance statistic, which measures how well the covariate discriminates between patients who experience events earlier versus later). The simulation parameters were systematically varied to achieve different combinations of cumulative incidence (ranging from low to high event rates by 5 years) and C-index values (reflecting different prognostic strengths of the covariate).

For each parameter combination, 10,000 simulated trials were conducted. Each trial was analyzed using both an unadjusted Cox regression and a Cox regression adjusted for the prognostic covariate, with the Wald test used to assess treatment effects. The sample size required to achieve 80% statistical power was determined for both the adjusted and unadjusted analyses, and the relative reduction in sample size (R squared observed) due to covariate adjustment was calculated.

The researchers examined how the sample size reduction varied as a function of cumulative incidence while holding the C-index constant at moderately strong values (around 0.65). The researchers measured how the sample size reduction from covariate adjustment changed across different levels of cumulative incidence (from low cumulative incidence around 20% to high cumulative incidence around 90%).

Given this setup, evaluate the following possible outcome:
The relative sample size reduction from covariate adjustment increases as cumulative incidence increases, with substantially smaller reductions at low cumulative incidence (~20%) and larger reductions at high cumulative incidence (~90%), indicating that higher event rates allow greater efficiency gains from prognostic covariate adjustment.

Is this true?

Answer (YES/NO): YES